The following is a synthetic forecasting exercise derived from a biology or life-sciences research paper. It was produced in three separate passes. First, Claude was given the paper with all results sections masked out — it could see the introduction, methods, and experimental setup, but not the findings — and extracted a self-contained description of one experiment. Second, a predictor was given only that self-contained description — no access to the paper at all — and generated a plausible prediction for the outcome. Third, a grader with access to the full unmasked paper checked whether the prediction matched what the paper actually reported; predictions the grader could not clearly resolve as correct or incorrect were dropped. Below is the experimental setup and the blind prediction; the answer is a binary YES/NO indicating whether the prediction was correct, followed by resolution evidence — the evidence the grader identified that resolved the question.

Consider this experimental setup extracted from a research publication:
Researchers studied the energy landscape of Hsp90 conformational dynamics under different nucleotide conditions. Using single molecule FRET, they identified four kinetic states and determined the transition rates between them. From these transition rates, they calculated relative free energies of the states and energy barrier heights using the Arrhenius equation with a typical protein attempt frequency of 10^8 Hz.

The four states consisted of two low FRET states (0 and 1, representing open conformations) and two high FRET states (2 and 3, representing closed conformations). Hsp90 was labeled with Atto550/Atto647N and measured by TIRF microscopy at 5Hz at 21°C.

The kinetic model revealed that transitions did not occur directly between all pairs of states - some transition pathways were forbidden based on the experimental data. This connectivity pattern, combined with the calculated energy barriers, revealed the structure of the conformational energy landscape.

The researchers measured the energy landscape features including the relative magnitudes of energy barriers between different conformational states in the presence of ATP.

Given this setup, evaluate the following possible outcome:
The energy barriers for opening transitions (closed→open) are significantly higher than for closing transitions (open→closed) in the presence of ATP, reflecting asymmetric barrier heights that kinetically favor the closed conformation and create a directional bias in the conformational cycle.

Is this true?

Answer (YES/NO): NO